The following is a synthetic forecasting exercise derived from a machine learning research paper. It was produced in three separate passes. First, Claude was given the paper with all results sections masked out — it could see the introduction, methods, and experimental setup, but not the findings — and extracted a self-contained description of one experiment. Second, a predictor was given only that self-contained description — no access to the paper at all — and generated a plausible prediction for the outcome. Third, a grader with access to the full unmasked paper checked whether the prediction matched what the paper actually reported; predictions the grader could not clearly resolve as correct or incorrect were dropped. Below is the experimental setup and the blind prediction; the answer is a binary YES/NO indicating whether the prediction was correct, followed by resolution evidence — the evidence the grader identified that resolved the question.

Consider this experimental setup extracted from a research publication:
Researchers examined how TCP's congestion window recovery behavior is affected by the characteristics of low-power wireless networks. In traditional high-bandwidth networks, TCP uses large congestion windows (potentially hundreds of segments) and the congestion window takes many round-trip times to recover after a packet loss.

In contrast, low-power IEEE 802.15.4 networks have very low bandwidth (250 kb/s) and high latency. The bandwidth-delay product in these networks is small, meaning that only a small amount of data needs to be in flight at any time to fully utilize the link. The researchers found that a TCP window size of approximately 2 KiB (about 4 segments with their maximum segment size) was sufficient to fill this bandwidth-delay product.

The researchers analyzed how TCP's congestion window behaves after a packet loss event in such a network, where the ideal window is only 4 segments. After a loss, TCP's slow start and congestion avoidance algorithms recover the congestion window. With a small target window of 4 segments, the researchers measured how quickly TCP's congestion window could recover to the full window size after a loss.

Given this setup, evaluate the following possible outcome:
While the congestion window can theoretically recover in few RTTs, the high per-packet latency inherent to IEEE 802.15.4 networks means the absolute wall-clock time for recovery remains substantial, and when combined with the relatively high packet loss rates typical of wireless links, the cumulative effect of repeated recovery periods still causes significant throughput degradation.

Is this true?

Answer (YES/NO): NO